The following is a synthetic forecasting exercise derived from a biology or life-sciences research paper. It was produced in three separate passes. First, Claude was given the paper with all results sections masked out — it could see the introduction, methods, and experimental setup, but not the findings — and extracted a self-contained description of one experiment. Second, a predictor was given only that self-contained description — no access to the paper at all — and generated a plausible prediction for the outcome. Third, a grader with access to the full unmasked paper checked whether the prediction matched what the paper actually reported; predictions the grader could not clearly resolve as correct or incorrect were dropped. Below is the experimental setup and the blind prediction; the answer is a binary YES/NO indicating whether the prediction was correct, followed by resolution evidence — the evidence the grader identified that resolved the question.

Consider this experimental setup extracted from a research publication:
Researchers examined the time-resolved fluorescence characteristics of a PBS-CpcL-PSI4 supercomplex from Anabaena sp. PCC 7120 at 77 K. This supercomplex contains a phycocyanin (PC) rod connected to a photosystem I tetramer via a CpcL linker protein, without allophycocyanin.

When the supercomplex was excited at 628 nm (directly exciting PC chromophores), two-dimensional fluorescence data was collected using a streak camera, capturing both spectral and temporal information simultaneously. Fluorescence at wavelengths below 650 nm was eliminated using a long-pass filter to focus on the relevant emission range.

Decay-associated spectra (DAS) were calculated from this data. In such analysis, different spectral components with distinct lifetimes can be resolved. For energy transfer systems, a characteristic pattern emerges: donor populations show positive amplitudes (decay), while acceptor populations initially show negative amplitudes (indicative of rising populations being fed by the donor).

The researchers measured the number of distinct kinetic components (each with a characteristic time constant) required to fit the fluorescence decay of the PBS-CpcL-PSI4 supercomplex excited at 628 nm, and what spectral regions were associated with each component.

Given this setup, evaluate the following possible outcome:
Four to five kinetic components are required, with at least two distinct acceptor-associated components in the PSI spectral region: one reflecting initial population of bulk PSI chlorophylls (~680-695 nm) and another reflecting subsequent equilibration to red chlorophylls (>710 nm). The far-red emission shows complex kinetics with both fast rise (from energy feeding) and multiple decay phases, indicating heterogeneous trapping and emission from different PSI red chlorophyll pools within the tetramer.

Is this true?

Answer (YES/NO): NO